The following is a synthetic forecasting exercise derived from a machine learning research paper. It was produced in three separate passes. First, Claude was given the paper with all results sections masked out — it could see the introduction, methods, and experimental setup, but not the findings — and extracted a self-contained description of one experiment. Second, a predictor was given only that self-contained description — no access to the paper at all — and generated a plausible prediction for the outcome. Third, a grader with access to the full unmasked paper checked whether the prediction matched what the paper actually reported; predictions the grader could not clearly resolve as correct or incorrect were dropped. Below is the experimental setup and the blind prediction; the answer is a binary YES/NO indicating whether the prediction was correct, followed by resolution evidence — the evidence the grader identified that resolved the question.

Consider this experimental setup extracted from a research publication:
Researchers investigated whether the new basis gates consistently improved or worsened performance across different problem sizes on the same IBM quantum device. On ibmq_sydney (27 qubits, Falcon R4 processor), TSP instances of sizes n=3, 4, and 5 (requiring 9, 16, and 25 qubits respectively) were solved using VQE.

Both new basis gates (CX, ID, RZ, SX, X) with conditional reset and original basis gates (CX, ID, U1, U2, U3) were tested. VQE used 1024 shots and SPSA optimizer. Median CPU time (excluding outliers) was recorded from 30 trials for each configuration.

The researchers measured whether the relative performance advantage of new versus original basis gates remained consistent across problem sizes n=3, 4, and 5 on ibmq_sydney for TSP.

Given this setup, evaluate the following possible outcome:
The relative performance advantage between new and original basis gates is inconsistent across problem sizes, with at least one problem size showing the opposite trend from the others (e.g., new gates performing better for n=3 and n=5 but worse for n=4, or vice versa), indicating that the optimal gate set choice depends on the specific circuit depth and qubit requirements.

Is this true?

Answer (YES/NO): NO